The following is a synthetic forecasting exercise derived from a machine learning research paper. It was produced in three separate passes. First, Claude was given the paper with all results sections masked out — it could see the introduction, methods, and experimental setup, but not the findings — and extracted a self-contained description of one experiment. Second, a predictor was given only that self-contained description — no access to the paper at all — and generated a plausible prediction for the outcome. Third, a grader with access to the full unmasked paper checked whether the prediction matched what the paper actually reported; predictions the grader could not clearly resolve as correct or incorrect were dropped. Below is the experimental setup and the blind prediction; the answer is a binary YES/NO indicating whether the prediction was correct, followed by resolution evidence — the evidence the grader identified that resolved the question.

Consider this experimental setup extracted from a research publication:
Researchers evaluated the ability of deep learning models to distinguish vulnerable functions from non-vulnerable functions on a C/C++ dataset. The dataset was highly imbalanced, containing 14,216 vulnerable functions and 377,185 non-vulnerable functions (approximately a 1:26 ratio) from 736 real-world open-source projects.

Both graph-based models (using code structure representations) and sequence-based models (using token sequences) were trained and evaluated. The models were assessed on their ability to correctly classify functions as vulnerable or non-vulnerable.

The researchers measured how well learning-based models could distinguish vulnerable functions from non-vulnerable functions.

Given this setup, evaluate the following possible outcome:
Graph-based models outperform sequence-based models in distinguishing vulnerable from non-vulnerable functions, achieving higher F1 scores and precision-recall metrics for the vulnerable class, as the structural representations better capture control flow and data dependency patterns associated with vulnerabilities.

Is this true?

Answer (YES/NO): NO